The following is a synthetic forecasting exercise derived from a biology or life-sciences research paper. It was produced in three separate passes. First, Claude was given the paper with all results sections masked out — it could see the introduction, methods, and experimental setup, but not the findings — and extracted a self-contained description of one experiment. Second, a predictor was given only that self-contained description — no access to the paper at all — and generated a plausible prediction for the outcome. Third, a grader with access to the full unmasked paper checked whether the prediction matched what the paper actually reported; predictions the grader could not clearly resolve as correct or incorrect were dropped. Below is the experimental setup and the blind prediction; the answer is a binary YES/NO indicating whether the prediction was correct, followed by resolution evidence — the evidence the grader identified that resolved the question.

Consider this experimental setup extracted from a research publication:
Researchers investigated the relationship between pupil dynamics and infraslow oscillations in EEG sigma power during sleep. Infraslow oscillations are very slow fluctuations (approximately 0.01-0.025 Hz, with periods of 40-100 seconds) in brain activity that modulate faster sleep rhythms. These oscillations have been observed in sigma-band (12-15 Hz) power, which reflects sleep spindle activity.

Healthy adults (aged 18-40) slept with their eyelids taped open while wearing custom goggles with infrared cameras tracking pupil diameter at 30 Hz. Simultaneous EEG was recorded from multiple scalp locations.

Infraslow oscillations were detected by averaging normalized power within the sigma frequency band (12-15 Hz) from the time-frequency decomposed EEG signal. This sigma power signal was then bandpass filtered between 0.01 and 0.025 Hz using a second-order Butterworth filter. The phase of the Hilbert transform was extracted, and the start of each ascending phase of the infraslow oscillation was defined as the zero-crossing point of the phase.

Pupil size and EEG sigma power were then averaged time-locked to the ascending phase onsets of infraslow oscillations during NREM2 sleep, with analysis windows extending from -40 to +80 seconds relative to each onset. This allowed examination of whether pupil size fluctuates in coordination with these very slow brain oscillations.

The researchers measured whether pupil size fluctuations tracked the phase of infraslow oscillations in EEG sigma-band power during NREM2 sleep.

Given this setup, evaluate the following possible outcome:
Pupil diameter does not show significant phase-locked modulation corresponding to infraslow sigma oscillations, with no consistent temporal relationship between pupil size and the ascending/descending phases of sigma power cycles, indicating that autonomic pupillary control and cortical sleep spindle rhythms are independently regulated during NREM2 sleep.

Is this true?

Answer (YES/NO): NO